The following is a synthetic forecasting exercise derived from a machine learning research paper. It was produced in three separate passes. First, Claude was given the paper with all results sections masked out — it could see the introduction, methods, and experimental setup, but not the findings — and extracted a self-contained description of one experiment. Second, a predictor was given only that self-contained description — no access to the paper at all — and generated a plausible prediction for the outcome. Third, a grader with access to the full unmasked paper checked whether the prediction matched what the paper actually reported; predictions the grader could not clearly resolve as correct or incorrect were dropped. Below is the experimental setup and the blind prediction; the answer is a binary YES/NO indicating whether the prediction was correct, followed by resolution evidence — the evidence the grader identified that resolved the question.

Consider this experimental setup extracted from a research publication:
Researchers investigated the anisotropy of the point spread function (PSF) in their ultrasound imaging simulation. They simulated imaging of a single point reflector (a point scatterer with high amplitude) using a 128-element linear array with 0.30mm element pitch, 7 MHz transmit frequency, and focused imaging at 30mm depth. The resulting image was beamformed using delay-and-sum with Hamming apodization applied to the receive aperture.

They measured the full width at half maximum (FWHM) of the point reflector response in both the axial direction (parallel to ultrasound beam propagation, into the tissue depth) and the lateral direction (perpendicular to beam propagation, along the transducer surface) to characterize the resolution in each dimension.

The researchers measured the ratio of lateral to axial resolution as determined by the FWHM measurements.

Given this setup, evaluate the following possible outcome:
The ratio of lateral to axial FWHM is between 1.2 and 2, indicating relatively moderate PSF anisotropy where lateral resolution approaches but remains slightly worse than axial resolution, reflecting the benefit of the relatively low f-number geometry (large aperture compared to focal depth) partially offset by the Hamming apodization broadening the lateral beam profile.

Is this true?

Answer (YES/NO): NO